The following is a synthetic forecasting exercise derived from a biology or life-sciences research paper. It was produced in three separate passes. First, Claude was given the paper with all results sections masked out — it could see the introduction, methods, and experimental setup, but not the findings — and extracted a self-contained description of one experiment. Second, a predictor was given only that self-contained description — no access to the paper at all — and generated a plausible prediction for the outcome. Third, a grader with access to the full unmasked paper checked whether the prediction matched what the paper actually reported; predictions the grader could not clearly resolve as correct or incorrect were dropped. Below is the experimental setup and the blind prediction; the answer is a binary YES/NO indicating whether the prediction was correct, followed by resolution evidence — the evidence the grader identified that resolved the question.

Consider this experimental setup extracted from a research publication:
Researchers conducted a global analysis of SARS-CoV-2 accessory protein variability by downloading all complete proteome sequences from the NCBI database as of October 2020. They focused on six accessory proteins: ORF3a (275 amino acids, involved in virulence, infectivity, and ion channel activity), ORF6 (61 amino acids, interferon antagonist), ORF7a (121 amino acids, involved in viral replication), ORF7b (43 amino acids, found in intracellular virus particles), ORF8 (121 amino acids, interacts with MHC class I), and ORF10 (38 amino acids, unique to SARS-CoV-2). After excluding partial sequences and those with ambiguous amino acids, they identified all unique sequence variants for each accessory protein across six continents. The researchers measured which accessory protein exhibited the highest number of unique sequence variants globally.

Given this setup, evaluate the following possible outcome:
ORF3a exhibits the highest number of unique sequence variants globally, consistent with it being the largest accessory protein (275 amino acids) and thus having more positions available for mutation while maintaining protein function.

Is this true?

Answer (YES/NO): YES